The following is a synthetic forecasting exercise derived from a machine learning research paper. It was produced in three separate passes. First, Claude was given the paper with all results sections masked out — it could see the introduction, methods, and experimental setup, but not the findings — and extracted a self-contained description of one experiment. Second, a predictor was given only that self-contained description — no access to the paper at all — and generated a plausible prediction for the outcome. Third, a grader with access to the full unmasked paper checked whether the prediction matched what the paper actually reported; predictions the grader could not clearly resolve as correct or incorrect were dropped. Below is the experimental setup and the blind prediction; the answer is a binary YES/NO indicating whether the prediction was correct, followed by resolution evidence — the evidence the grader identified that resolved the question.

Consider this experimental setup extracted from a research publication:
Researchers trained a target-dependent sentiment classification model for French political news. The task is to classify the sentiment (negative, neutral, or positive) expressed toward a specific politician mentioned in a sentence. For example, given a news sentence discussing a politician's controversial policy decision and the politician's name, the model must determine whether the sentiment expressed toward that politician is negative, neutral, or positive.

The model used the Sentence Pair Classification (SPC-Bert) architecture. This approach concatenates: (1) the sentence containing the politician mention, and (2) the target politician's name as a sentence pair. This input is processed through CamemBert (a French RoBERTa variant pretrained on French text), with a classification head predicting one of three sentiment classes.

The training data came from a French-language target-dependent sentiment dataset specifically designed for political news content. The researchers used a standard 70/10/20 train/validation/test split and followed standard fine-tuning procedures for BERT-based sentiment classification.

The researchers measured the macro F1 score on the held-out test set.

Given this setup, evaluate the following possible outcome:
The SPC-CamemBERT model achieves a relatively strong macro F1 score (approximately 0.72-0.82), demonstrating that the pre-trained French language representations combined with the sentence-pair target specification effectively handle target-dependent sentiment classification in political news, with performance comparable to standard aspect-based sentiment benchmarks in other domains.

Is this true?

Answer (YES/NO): NO